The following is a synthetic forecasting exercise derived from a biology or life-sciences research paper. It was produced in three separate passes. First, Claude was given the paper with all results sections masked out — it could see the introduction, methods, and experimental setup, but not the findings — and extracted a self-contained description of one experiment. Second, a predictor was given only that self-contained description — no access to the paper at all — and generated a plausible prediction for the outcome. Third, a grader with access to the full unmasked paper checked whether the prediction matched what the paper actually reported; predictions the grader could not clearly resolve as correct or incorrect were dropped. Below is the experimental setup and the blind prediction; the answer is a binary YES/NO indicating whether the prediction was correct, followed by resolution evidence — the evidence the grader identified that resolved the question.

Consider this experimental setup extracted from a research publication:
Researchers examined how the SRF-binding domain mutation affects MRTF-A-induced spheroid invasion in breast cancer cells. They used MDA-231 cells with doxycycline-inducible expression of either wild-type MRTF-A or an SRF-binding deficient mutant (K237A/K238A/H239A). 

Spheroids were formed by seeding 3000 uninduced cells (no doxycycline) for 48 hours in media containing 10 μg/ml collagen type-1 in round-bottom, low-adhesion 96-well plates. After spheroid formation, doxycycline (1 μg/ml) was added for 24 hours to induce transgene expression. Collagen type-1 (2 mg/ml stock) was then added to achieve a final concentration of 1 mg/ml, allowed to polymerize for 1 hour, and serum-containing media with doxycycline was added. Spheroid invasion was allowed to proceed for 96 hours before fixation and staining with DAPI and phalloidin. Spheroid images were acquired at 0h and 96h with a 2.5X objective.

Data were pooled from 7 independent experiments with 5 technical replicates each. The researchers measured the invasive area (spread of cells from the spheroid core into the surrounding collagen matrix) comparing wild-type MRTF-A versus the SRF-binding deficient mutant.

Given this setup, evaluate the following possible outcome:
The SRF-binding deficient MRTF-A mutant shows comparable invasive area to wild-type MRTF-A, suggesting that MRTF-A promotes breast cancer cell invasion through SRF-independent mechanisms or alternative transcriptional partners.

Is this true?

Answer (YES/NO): NO